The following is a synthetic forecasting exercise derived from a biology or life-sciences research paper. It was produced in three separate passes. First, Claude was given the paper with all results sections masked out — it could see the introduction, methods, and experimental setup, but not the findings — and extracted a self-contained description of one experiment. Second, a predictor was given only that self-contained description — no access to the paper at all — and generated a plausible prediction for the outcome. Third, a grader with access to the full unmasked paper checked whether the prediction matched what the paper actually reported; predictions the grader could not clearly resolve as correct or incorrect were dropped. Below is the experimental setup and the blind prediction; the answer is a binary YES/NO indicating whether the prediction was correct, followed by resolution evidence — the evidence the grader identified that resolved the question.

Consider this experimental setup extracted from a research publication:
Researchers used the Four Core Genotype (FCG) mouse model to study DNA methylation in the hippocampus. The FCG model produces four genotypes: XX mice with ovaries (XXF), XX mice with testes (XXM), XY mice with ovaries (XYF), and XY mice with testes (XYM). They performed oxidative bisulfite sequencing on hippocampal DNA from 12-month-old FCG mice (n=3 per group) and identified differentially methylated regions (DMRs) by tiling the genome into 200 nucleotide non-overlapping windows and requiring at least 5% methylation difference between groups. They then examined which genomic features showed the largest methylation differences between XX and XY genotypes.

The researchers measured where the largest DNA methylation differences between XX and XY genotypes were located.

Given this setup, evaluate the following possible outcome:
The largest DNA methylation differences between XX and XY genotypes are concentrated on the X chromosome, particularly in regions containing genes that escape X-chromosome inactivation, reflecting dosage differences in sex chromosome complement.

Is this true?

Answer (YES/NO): NO